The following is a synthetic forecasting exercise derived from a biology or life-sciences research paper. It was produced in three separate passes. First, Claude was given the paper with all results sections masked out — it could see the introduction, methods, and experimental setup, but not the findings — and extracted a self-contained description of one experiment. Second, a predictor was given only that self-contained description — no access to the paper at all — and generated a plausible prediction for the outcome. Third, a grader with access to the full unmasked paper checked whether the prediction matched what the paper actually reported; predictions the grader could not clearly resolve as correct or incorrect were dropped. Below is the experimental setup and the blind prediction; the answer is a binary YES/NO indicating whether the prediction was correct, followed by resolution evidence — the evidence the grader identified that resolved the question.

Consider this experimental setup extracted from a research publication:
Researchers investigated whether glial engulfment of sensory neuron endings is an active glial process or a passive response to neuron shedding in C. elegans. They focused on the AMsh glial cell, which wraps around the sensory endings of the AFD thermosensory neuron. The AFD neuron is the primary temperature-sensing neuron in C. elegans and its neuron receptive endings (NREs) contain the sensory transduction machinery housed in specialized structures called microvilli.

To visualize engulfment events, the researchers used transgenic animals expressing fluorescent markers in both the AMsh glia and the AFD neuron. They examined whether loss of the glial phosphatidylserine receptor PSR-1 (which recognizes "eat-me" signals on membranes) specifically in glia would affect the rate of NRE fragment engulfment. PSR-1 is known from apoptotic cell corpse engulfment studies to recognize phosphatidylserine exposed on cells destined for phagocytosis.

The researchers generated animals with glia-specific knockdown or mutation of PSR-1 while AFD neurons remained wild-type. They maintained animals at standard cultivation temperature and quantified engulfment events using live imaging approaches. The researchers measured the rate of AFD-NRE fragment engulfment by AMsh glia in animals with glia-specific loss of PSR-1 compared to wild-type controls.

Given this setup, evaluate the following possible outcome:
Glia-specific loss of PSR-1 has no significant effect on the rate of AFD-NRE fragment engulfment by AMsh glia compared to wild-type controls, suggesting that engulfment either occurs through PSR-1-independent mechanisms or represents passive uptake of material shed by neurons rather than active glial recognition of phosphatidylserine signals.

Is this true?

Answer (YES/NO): NO